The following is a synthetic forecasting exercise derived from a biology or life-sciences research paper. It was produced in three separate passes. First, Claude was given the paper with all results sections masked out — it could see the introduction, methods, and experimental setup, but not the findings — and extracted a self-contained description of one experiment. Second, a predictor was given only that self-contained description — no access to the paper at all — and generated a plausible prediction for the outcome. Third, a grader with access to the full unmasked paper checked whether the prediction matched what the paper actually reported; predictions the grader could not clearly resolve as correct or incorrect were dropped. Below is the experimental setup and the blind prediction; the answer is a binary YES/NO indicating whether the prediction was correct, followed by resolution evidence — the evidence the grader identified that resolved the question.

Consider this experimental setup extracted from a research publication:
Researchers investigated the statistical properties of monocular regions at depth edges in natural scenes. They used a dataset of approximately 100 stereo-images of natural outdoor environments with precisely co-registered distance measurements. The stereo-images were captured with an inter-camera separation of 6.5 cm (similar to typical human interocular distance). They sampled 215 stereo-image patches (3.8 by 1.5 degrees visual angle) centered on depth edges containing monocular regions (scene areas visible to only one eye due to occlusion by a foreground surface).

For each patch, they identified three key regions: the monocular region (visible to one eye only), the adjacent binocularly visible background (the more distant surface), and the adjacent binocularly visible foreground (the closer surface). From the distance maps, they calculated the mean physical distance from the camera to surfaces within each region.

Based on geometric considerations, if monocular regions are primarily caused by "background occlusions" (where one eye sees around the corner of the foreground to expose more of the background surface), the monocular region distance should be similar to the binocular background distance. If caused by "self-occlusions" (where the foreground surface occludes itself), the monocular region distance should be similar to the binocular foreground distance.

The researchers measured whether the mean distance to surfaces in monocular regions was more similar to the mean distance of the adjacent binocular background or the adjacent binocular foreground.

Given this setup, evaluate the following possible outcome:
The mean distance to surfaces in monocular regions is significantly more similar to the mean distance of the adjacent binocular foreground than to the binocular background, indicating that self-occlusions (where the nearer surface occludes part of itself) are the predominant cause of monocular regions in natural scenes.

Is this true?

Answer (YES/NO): NO